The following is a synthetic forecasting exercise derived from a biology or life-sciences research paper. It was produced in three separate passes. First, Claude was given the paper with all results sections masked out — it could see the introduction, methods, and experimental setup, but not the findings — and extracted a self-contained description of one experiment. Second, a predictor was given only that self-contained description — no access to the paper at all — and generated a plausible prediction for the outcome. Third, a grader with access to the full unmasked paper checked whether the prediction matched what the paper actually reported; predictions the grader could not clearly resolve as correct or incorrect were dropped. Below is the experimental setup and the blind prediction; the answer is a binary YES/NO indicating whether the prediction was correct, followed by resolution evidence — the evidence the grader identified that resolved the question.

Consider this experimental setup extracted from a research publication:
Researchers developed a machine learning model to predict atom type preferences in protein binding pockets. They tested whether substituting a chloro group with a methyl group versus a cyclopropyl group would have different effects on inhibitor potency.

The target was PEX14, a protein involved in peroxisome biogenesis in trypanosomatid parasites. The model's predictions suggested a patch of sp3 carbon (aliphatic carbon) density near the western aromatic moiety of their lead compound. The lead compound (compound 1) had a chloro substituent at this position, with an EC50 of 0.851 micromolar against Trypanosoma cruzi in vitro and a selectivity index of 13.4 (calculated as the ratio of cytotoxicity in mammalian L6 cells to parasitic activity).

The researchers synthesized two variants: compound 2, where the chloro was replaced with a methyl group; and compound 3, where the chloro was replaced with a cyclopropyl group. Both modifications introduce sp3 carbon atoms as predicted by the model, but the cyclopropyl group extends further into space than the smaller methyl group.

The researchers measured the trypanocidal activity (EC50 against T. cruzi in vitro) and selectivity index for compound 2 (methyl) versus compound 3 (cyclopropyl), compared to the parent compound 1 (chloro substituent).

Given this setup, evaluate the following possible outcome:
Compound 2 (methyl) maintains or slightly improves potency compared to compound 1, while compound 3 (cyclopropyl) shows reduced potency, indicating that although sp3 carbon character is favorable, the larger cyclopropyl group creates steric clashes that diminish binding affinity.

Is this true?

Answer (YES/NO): NO